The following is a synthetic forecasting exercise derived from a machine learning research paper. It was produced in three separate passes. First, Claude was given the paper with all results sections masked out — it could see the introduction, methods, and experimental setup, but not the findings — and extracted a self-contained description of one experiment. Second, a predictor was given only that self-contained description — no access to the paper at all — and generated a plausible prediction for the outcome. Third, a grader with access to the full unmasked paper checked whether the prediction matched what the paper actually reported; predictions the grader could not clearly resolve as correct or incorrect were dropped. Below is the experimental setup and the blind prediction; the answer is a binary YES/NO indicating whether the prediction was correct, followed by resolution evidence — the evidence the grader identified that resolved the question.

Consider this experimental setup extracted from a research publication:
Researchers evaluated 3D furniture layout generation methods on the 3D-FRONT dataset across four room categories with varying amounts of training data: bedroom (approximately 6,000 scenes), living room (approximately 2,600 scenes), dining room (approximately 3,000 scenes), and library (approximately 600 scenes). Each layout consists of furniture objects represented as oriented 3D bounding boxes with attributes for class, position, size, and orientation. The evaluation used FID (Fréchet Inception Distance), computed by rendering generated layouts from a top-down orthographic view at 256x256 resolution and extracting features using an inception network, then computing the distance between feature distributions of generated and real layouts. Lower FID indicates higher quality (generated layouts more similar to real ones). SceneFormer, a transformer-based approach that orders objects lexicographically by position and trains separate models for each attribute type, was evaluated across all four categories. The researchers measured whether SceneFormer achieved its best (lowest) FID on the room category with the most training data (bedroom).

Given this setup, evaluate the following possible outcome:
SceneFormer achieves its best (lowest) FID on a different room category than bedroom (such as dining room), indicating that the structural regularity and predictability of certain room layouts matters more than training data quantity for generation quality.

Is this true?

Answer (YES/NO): YES